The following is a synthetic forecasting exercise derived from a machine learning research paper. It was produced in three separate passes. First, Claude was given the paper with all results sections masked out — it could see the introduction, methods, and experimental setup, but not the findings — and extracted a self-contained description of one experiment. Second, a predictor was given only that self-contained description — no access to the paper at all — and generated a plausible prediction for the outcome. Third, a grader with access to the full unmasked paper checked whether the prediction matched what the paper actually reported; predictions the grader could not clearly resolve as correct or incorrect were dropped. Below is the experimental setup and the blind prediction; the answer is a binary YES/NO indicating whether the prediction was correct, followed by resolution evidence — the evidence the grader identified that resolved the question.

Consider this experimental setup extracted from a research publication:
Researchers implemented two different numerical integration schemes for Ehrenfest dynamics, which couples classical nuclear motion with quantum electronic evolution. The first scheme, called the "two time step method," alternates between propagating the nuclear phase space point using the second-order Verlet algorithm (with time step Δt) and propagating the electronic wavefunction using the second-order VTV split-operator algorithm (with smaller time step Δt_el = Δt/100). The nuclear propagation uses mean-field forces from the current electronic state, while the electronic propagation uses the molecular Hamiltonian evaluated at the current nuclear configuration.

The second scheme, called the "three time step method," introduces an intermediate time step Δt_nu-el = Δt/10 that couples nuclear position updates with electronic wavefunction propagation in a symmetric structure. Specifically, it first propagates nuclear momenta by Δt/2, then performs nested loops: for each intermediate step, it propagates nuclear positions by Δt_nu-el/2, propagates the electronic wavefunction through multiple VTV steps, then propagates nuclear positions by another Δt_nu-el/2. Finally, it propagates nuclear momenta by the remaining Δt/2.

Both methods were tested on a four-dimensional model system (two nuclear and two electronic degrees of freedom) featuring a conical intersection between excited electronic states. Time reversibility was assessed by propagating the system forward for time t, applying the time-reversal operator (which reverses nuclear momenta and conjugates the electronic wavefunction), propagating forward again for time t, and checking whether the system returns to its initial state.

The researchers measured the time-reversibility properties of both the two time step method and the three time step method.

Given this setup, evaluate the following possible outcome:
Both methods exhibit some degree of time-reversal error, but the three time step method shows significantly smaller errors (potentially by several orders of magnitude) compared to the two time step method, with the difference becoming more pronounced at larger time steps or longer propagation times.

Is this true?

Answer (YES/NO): NO